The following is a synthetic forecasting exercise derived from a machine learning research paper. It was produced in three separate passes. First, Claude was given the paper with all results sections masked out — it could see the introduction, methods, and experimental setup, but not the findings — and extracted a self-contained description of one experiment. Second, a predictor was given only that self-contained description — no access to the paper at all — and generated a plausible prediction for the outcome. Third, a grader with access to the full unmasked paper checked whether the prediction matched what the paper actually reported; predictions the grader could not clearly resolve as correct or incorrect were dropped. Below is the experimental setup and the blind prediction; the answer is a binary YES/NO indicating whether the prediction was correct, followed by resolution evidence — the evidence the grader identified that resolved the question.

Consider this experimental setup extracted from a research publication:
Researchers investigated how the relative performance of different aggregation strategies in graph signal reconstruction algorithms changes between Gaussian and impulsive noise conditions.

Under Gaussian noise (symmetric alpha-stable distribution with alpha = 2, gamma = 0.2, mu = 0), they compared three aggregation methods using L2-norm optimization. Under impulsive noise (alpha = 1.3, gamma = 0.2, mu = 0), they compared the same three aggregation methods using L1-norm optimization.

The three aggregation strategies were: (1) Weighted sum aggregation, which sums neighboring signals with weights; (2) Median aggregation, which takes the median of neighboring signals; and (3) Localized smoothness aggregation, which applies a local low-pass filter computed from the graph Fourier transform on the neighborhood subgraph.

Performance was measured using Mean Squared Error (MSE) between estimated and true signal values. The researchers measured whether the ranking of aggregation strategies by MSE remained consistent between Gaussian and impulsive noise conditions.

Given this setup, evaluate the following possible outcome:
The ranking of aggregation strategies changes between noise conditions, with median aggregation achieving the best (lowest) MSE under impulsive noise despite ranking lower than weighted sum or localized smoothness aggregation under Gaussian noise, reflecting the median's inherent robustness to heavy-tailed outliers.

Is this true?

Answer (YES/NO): NO